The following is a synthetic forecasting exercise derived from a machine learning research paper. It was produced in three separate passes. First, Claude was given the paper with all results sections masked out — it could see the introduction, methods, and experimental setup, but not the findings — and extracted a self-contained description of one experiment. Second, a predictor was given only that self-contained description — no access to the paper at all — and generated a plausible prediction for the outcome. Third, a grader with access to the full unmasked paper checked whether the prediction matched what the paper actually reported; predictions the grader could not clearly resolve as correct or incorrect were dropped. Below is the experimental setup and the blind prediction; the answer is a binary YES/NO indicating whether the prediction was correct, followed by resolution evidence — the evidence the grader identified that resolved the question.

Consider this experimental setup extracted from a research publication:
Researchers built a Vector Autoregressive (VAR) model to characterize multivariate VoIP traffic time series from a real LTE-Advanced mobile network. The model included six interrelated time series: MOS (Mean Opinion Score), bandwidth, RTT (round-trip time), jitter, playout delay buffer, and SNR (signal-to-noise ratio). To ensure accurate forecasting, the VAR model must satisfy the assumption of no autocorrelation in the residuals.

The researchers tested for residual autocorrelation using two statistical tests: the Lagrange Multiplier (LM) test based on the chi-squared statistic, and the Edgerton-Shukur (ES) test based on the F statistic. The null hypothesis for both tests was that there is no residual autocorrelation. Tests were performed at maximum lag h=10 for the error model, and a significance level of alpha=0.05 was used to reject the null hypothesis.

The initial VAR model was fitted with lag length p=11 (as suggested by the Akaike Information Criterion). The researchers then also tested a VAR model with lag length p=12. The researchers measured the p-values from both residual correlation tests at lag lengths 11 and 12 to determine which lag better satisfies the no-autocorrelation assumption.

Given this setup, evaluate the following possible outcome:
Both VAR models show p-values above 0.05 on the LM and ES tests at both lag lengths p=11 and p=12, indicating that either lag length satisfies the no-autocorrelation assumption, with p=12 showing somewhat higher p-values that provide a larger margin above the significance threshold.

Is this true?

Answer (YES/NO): NO